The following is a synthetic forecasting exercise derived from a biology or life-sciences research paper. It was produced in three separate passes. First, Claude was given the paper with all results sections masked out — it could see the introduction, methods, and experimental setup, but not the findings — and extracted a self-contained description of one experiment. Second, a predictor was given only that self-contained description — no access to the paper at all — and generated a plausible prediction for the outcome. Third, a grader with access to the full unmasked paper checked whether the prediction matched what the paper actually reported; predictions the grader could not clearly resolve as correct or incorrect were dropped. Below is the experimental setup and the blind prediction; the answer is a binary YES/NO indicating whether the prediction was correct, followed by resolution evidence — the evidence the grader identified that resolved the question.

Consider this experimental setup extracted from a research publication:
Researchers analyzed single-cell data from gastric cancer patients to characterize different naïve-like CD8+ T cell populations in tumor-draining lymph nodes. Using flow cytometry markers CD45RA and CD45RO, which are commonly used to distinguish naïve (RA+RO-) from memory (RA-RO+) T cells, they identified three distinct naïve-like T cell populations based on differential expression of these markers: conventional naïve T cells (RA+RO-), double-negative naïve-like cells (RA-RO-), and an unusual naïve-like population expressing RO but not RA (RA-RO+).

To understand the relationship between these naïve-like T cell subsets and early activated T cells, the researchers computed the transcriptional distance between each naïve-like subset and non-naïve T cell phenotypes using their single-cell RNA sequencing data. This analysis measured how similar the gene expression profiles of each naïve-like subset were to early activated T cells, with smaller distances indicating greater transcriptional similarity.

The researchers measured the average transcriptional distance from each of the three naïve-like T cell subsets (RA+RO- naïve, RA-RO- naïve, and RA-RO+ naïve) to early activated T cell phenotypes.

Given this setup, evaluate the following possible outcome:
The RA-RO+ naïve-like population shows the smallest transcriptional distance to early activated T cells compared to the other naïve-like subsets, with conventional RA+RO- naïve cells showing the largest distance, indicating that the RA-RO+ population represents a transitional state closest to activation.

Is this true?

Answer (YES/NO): YES